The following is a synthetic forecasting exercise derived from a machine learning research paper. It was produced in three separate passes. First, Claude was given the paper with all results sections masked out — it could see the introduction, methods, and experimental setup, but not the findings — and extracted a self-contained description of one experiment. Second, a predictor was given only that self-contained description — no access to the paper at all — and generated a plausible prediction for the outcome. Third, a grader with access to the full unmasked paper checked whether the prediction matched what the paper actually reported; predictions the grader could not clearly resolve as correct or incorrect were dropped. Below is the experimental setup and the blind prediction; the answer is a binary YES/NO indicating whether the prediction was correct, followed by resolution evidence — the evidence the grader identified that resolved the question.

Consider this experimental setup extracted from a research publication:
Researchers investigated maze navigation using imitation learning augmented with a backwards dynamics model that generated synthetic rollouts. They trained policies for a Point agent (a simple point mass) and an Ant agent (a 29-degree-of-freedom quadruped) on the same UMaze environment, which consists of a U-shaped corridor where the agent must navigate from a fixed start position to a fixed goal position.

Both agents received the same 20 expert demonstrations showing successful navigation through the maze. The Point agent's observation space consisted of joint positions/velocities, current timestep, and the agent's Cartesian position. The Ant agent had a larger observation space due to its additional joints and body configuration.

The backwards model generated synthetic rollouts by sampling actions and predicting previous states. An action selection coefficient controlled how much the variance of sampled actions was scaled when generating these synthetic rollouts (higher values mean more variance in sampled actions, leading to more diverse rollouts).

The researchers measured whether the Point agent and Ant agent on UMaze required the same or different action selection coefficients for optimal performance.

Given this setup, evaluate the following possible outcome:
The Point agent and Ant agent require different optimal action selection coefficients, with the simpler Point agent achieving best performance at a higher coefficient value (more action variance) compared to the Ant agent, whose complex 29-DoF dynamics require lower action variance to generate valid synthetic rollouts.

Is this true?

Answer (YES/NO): NO